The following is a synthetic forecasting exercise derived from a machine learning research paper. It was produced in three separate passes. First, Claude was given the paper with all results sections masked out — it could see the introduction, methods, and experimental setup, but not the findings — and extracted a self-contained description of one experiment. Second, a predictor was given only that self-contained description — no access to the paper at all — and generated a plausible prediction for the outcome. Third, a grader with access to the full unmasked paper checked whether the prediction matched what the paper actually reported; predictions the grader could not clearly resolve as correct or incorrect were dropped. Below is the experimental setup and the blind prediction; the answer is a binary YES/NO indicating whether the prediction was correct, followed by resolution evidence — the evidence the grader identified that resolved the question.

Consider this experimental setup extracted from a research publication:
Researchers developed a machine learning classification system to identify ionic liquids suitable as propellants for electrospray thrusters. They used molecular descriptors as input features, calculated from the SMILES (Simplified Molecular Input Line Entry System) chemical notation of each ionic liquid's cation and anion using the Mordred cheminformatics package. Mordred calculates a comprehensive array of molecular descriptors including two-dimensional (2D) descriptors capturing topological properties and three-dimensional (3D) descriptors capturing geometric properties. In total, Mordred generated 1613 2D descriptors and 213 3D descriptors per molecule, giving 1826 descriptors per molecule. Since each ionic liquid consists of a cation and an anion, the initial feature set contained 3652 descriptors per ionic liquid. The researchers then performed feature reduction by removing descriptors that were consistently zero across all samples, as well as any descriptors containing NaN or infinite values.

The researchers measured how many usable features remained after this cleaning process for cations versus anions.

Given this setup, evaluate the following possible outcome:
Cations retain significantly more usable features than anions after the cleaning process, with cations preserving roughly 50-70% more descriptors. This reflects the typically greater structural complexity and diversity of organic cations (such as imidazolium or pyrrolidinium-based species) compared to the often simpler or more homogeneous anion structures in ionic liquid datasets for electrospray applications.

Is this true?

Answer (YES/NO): YES